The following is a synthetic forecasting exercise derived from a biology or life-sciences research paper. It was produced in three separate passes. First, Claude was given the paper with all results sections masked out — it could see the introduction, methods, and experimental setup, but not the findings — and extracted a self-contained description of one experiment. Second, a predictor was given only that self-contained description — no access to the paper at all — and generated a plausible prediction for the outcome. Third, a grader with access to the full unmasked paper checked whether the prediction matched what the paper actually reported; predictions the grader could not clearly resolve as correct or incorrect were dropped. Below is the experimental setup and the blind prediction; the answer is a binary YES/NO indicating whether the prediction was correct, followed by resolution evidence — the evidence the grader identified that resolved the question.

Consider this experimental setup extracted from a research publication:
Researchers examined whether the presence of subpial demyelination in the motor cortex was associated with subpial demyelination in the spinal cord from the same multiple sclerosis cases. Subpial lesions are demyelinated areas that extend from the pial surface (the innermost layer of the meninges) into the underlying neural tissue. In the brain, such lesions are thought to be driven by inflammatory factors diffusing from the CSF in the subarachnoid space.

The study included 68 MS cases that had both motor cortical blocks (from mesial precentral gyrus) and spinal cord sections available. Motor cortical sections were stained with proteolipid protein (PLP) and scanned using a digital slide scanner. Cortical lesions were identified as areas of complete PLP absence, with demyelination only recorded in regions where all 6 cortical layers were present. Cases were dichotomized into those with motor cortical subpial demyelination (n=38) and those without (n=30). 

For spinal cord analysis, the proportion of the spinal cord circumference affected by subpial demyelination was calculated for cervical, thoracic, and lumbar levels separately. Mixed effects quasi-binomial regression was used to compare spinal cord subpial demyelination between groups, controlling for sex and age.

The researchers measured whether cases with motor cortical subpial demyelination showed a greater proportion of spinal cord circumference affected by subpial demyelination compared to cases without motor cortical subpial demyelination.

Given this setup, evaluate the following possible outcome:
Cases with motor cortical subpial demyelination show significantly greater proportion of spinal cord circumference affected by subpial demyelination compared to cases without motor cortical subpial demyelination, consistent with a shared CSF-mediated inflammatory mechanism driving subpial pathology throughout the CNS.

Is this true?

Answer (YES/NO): NO